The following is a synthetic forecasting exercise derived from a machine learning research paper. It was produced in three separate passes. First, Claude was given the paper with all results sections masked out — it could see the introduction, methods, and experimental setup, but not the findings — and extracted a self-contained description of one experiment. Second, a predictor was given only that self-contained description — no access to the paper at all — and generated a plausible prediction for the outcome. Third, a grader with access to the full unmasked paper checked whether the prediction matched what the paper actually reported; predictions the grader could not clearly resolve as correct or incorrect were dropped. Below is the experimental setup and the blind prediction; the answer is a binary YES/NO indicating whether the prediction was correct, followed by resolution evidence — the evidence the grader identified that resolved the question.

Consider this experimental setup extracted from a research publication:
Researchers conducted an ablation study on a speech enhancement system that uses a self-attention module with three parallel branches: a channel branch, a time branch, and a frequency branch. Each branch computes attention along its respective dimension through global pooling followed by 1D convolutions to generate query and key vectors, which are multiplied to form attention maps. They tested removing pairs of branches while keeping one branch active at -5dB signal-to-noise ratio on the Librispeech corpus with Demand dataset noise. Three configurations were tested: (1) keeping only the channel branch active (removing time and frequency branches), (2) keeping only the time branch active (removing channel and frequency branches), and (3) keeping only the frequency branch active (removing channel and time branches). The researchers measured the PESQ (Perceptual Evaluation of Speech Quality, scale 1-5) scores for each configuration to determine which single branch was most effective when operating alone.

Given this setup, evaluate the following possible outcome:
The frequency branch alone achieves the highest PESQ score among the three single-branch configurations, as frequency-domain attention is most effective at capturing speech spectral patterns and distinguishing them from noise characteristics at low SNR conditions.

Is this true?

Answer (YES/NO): YES